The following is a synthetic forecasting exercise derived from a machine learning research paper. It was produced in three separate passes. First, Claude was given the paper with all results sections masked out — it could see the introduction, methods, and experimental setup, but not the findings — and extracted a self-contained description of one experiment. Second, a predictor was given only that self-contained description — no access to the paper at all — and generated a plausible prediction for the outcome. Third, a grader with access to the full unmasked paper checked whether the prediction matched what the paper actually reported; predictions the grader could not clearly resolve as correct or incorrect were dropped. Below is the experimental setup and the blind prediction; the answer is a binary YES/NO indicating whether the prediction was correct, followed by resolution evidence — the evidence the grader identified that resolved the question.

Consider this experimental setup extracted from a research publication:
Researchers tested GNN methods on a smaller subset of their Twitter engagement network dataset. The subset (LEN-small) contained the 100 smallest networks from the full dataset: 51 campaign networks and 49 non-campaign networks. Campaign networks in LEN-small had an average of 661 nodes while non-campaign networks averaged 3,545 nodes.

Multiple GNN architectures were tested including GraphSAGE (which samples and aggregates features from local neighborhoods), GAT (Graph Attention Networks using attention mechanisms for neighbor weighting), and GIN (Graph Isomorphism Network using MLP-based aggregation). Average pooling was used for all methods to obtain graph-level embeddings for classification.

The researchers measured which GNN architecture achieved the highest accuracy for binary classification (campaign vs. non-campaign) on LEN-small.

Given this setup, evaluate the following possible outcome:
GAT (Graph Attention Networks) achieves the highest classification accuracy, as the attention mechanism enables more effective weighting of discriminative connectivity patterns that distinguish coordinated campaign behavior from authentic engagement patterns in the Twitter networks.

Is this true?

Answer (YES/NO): NO